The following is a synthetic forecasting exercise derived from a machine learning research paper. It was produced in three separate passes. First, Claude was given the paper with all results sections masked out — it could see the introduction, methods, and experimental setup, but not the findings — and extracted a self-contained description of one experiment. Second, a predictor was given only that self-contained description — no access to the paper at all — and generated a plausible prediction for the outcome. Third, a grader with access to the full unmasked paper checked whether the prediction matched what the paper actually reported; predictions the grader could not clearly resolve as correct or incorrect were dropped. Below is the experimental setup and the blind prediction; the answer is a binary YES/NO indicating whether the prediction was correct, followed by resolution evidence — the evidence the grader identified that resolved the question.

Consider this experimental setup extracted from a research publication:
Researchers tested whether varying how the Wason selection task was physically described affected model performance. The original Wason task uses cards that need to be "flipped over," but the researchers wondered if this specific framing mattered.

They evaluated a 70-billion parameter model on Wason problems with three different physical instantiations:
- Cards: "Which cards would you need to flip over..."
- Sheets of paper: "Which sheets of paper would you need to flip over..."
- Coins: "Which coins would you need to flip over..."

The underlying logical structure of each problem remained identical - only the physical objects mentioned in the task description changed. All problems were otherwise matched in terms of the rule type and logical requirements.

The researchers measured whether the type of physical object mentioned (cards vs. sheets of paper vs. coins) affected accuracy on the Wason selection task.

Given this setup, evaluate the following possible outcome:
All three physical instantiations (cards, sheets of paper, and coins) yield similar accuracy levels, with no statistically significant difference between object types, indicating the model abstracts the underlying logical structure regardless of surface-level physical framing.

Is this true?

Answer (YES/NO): YES